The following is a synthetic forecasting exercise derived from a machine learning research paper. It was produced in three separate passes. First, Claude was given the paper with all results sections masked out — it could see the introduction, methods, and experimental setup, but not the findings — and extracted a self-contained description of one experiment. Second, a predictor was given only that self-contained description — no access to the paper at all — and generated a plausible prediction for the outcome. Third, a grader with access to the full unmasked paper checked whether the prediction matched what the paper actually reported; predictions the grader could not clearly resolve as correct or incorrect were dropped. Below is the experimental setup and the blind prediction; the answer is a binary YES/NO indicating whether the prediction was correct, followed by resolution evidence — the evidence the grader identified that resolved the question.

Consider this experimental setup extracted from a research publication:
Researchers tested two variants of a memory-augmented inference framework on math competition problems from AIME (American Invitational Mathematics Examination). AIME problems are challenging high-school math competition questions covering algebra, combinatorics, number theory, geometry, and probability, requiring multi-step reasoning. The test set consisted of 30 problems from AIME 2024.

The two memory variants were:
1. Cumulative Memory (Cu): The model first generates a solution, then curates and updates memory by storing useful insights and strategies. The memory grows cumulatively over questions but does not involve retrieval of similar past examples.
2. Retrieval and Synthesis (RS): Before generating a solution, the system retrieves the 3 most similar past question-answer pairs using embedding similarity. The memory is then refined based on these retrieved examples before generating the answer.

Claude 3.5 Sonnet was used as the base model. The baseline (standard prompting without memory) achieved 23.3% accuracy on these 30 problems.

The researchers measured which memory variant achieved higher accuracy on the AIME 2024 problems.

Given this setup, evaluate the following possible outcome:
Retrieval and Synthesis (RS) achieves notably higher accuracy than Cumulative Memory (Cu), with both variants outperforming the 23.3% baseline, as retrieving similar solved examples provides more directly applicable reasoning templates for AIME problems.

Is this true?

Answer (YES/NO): NO